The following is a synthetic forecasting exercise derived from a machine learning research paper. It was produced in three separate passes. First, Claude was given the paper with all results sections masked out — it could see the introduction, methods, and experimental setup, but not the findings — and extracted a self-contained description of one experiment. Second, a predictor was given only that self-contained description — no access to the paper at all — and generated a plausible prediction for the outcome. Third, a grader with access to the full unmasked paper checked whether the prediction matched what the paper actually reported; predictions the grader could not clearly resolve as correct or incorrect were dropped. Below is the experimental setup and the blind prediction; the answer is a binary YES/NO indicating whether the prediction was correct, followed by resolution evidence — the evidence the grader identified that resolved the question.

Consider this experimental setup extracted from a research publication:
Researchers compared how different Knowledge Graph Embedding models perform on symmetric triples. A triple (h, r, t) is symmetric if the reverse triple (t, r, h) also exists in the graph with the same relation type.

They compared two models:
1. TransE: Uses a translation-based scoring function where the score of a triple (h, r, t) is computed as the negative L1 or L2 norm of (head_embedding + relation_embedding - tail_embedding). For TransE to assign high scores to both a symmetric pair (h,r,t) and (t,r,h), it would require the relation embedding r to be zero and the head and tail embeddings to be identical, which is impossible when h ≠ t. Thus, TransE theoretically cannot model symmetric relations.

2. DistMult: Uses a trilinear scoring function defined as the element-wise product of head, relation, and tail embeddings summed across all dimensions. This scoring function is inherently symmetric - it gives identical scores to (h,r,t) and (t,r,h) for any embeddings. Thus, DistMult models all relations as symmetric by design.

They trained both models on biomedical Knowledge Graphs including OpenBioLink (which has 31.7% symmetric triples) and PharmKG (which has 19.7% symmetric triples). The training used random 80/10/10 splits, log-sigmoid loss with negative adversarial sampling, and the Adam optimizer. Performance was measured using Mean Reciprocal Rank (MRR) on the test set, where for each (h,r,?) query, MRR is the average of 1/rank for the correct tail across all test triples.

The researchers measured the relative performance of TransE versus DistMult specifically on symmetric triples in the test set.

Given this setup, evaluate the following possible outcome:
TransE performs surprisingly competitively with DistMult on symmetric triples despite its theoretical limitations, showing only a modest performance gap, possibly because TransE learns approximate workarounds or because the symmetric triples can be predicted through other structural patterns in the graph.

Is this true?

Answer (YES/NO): NO